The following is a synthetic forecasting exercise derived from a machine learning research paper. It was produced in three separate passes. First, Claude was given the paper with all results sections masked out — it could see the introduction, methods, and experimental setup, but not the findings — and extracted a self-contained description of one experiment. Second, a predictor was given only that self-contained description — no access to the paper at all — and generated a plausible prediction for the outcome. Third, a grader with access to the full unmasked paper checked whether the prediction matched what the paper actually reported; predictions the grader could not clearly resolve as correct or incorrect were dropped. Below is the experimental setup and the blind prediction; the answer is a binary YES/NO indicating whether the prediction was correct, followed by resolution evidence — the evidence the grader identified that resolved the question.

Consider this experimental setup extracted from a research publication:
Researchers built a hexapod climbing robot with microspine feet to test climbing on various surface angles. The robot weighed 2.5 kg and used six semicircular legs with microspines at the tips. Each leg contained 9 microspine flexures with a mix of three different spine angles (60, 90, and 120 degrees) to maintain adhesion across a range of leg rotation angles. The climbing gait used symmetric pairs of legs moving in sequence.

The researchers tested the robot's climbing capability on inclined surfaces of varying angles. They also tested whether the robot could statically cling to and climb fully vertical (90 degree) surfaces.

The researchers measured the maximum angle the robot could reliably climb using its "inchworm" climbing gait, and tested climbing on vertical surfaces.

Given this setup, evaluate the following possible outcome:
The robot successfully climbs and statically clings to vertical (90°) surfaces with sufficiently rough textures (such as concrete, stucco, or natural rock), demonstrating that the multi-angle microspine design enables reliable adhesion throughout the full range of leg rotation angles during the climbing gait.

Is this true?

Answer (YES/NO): NO